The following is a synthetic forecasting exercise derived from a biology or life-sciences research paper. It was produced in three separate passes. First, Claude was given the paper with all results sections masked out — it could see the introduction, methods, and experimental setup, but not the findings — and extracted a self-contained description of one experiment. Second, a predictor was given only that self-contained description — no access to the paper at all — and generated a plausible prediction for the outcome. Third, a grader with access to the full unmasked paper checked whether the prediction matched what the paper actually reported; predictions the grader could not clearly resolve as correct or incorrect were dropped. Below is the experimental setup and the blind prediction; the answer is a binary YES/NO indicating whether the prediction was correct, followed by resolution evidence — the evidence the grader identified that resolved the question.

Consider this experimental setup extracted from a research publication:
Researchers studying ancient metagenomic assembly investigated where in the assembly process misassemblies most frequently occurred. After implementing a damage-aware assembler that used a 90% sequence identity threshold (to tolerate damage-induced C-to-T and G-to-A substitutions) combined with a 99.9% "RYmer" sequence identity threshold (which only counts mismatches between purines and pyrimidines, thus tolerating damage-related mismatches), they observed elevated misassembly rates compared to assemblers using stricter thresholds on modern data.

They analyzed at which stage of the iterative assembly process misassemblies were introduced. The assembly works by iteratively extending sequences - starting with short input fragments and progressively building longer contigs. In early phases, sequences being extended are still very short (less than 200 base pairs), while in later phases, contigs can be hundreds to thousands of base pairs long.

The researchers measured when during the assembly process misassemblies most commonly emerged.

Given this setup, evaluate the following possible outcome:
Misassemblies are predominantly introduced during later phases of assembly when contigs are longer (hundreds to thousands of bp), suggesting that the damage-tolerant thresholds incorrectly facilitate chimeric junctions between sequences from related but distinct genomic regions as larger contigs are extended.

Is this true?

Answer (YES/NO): NO